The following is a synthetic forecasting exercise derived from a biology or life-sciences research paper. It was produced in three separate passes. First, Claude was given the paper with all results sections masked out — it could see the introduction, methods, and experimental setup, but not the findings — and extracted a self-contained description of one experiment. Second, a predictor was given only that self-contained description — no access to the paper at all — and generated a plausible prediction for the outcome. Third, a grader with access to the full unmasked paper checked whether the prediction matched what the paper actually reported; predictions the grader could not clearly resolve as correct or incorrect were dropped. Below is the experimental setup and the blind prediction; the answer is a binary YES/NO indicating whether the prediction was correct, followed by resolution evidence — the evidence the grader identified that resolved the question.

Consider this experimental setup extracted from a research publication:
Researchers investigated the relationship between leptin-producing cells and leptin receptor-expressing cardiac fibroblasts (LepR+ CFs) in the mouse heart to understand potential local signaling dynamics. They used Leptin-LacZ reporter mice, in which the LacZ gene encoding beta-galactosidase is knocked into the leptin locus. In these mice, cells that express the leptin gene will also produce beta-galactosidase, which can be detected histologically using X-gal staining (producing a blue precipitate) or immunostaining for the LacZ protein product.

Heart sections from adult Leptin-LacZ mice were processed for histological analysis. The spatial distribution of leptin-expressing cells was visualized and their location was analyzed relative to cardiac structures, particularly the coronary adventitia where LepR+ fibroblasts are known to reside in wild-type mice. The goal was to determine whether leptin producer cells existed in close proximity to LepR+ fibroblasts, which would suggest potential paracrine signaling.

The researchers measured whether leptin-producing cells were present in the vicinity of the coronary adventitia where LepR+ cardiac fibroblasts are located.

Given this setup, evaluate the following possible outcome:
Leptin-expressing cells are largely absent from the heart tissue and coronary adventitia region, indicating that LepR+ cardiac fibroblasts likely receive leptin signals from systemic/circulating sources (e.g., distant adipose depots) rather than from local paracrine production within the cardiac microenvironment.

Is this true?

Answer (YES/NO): YES